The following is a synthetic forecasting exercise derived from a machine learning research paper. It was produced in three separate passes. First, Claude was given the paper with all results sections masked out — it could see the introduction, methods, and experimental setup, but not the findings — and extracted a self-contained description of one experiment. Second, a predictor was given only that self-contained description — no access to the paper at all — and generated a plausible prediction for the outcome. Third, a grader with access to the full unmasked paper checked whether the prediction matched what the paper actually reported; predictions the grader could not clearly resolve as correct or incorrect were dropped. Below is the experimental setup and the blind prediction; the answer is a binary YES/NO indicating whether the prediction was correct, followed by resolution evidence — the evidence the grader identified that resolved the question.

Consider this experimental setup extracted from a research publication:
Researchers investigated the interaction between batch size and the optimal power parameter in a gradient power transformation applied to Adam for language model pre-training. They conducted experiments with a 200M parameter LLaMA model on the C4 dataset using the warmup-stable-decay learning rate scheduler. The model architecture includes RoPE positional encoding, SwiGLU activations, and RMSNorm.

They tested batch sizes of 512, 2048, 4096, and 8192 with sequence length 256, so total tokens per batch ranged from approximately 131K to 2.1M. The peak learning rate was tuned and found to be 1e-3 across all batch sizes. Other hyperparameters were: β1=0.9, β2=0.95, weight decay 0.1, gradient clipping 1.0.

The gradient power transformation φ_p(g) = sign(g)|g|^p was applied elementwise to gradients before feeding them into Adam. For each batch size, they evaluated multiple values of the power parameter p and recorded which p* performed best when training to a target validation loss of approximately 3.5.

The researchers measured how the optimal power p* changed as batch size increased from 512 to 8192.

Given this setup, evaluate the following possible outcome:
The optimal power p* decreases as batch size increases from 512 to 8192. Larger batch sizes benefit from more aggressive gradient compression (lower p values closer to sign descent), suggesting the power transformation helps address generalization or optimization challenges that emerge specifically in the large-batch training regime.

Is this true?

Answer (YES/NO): YES